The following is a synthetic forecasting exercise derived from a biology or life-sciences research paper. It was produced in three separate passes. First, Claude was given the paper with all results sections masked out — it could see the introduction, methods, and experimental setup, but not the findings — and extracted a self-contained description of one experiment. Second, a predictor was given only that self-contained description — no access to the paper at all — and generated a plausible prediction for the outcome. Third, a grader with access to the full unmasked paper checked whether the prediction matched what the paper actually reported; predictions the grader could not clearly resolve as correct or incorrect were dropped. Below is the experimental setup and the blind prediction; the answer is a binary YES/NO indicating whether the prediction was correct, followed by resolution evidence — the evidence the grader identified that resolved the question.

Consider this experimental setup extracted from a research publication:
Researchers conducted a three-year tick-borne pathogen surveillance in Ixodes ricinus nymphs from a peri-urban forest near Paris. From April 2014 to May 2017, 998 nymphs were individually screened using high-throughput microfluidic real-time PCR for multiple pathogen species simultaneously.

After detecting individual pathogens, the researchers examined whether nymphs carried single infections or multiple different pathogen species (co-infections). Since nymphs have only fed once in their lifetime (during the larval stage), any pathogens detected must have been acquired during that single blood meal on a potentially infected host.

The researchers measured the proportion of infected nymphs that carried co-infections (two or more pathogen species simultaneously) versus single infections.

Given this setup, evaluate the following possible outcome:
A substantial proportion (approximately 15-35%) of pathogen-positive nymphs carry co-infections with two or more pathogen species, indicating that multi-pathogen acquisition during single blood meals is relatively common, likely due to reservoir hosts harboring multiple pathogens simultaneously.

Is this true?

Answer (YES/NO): NO